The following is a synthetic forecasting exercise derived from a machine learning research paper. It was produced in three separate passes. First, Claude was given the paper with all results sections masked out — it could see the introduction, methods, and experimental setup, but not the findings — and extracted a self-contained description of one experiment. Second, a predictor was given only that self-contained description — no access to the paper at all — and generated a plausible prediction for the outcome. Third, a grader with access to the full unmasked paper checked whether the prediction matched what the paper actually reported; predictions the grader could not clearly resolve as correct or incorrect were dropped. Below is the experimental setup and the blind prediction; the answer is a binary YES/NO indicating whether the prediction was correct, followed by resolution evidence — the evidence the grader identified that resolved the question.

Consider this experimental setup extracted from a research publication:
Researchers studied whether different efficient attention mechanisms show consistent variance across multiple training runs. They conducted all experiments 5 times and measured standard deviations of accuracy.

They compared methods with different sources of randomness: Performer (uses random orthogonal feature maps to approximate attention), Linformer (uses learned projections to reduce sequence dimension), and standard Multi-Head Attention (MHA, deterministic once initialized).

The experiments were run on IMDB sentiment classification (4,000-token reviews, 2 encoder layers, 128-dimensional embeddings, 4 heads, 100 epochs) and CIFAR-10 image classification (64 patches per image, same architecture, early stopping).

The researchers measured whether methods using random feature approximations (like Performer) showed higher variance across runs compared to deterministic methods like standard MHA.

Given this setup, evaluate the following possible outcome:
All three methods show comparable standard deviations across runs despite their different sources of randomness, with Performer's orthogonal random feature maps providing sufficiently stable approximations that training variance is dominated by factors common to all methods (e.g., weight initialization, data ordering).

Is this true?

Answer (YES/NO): YES